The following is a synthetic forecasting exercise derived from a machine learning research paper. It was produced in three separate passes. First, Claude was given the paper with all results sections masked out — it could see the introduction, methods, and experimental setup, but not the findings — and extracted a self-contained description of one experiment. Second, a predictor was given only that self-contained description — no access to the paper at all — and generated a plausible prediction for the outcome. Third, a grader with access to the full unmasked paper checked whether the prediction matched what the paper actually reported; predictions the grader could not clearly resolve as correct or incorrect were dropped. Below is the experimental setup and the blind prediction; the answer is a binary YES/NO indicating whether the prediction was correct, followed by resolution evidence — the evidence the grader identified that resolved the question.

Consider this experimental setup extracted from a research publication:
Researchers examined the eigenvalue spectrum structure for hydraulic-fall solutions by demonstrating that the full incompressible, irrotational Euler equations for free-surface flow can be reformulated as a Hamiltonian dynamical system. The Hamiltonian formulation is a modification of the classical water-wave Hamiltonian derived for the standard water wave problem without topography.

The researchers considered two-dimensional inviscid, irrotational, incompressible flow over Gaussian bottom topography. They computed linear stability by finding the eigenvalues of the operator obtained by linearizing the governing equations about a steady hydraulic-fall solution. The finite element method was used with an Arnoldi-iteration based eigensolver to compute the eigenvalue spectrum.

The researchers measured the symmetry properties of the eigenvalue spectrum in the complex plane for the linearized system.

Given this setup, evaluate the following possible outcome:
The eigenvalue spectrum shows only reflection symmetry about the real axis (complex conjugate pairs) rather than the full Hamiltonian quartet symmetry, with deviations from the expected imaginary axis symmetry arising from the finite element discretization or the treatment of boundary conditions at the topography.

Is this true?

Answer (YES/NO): NO